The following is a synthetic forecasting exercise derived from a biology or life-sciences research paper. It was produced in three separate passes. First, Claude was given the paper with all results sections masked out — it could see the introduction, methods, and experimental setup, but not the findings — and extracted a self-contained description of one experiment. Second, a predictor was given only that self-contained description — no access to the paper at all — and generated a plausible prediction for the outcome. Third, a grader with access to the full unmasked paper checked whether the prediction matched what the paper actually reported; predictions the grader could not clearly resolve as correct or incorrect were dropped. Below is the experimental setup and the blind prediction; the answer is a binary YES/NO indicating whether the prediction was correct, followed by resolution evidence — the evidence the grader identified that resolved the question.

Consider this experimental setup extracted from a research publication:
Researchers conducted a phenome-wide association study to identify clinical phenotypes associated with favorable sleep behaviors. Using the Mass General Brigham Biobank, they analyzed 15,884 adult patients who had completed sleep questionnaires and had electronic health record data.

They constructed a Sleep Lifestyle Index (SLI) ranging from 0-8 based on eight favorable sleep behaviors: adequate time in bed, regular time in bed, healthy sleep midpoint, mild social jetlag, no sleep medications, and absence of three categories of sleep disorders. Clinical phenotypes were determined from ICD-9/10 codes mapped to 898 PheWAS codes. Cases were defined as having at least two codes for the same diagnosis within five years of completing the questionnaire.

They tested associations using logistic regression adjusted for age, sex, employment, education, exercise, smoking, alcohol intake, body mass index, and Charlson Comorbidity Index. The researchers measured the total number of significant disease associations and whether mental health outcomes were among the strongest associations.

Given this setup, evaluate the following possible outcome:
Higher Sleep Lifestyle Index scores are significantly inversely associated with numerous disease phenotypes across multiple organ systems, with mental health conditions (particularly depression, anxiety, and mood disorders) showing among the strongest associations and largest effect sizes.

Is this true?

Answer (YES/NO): YES